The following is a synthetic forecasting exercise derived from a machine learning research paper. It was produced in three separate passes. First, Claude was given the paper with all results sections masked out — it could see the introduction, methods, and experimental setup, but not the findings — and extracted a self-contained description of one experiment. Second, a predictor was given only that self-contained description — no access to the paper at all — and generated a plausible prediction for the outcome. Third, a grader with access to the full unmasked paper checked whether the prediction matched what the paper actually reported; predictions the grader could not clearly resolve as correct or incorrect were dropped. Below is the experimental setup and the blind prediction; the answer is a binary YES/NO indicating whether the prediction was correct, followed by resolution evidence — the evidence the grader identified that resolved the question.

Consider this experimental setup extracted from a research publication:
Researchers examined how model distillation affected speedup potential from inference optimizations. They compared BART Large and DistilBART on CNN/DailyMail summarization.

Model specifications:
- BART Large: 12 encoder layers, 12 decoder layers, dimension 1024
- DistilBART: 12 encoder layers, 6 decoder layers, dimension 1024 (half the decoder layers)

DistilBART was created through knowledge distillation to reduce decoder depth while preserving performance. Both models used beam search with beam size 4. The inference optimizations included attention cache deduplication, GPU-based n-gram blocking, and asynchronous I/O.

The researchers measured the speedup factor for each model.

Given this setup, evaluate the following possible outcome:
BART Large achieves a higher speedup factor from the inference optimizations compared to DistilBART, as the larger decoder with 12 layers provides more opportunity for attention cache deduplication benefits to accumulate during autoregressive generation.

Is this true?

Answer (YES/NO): YES